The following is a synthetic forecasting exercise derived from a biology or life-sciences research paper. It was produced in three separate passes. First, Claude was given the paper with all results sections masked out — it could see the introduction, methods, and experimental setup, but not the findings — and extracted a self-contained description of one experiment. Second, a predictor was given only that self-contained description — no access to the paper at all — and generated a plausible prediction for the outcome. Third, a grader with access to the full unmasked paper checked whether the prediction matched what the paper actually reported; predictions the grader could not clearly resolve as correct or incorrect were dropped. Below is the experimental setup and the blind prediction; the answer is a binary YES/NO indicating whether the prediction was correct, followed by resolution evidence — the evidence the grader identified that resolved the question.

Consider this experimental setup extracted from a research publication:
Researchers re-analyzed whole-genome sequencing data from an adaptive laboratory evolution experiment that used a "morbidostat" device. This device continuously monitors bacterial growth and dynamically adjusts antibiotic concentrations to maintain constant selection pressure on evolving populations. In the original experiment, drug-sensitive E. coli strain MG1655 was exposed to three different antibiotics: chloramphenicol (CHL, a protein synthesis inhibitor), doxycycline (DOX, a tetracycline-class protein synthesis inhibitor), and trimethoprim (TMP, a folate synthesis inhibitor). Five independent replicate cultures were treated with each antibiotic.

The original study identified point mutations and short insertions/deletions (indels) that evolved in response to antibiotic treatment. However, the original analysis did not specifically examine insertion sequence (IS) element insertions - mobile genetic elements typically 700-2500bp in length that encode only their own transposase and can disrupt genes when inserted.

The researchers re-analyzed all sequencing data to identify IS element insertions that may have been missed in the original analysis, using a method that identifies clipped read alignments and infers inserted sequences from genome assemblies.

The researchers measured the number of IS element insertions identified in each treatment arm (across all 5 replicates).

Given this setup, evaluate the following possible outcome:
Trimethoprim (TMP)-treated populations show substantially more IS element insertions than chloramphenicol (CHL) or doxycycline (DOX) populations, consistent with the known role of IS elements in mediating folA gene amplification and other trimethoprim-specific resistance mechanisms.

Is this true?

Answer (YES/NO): NO